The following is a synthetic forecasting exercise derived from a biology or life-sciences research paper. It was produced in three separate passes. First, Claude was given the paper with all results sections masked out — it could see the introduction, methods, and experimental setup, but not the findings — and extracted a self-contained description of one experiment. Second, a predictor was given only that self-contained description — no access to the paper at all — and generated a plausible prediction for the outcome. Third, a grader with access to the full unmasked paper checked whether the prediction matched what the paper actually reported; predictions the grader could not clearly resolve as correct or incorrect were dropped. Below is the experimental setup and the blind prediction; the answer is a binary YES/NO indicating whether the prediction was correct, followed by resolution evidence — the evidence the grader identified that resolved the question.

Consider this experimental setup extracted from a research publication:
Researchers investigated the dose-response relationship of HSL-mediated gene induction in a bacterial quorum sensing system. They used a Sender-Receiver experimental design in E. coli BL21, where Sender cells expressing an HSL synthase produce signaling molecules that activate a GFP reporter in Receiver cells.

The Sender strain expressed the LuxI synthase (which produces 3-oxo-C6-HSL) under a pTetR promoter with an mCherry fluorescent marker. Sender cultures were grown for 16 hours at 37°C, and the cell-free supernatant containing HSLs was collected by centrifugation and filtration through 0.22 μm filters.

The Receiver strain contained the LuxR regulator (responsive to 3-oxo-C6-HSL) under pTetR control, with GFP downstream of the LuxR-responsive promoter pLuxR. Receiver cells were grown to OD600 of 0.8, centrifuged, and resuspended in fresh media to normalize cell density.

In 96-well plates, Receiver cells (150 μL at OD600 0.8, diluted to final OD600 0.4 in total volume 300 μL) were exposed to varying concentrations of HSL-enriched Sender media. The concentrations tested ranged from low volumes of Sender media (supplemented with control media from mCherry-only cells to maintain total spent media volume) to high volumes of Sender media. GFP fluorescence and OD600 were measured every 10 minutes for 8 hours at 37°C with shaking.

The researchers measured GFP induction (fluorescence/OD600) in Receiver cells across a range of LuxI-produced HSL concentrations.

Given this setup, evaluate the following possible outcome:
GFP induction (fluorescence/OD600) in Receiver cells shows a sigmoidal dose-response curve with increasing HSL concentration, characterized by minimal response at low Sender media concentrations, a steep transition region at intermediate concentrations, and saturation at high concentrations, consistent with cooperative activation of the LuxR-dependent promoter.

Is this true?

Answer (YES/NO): NO